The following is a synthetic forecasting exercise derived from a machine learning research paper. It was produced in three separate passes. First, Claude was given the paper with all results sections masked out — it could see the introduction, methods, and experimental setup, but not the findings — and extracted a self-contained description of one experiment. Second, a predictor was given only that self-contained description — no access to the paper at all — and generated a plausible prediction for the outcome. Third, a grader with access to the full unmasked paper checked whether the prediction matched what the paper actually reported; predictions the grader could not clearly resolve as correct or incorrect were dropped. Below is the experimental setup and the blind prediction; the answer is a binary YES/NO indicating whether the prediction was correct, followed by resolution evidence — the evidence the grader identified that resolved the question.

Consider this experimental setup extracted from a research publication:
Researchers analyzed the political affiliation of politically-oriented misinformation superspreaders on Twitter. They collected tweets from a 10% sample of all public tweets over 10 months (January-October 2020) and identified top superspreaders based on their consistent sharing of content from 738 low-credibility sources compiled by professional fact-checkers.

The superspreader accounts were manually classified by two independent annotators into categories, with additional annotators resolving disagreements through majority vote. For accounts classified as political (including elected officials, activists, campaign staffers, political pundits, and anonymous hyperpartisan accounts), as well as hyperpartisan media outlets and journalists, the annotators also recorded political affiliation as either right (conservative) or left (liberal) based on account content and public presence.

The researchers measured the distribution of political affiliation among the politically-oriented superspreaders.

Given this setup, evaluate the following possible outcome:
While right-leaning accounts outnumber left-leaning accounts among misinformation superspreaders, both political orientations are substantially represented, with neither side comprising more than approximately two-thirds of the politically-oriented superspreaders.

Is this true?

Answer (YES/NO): NO